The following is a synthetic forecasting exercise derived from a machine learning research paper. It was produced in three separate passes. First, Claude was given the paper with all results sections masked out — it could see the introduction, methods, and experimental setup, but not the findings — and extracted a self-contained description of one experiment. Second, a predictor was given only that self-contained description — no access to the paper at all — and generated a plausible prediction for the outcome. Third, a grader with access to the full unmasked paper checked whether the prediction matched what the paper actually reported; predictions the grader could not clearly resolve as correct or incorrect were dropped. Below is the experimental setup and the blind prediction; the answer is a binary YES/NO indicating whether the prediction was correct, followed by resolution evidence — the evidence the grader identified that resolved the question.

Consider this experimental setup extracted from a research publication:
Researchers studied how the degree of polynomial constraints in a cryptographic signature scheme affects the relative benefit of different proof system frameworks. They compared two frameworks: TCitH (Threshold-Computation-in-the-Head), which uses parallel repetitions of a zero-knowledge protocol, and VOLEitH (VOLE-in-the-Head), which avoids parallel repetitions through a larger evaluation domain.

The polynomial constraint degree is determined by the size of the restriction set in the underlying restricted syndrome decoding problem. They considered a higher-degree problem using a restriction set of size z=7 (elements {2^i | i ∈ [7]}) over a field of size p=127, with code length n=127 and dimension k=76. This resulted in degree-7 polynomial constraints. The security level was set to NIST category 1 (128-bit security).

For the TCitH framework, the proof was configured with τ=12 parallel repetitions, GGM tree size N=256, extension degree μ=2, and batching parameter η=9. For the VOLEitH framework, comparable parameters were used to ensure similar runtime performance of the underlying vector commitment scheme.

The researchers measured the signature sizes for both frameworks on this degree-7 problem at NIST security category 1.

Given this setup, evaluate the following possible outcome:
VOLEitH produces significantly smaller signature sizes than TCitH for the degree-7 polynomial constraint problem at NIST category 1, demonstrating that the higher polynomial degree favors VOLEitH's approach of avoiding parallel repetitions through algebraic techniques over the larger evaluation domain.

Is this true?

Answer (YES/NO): YES